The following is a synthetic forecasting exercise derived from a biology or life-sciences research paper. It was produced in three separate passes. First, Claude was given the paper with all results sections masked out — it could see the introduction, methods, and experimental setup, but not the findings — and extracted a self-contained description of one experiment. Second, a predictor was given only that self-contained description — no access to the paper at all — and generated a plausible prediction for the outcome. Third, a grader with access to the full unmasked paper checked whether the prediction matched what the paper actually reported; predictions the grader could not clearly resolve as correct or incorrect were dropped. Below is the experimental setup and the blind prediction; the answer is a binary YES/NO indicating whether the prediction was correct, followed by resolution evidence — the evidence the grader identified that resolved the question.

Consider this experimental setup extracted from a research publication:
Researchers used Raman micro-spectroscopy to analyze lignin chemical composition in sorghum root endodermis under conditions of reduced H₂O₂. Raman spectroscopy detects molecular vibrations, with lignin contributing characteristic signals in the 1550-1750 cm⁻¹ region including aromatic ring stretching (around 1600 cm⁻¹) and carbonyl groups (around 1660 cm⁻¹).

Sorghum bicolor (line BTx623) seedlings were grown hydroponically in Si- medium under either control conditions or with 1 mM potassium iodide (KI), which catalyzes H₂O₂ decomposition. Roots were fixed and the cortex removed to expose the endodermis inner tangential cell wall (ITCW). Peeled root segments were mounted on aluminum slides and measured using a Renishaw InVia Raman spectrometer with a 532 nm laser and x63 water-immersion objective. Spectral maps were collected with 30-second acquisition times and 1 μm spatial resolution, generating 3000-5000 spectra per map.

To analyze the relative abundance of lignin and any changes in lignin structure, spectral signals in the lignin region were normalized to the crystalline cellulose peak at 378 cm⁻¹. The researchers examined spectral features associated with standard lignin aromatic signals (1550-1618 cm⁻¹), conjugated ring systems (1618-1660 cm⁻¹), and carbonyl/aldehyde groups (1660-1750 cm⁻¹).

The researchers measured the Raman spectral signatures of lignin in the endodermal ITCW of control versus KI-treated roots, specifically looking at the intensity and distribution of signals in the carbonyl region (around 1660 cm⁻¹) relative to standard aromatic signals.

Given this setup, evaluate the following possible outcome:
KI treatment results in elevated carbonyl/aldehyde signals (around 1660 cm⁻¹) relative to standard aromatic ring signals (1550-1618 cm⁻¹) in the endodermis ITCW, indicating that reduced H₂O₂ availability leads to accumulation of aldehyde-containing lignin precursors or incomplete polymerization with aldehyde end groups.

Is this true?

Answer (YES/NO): NO